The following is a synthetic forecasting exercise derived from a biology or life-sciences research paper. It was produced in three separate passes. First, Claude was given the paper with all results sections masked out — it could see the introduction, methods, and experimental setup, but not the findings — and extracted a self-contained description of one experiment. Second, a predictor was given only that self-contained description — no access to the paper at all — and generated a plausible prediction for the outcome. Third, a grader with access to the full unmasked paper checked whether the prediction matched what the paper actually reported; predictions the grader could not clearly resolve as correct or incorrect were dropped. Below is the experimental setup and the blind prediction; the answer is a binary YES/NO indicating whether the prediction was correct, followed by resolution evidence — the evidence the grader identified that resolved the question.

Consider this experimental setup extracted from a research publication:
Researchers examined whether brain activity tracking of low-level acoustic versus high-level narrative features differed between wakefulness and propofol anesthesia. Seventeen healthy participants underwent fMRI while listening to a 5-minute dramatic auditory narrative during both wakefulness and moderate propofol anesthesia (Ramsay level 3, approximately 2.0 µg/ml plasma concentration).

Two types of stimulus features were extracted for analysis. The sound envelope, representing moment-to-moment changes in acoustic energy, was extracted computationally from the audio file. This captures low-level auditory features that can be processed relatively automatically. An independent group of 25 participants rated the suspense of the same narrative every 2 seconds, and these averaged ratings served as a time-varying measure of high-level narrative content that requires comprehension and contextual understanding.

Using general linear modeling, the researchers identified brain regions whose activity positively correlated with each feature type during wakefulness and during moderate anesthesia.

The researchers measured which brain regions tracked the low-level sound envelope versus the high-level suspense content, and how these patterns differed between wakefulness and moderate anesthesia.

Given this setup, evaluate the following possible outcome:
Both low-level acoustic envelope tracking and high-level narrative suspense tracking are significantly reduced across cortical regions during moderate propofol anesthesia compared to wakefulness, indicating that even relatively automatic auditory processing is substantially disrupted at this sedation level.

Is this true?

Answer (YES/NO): YES